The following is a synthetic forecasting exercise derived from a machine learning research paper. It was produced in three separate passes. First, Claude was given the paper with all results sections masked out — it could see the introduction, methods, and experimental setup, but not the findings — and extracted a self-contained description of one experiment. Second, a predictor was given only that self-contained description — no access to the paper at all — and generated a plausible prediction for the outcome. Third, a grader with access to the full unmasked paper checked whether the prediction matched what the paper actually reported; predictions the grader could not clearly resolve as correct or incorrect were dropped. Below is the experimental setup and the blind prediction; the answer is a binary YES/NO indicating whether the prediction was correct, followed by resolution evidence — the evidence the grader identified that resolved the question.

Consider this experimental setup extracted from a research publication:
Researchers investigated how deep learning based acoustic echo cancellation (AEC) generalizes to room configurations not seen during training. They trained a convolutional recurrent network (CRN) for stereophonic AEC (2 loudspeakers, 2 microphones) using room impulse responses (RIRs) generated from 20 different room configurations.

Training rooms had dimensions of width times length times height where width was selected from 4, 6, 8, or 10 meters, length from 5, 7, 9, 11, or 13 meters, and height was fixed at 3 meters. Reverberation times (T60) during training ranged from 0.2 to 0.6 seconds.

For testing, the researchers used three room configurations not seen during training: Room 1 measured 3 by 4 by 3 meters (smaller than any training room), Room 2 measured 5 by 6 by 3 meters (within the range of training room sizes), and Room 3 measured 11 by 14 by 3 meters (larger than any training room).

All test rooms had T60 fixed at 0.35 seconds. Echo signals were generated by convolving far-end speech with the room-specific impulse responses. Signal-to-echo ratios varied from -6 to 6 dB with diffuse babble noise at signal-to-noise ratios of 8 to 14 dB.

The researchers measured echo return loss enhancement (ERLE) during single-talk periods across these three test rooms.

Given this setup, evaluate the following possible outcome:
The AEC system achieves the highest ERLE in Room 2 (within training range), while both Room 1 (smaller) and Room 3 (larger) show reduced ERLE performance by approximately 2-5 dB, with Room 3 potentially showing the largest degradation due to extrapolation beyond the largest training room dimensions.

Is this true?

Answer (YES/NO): NO